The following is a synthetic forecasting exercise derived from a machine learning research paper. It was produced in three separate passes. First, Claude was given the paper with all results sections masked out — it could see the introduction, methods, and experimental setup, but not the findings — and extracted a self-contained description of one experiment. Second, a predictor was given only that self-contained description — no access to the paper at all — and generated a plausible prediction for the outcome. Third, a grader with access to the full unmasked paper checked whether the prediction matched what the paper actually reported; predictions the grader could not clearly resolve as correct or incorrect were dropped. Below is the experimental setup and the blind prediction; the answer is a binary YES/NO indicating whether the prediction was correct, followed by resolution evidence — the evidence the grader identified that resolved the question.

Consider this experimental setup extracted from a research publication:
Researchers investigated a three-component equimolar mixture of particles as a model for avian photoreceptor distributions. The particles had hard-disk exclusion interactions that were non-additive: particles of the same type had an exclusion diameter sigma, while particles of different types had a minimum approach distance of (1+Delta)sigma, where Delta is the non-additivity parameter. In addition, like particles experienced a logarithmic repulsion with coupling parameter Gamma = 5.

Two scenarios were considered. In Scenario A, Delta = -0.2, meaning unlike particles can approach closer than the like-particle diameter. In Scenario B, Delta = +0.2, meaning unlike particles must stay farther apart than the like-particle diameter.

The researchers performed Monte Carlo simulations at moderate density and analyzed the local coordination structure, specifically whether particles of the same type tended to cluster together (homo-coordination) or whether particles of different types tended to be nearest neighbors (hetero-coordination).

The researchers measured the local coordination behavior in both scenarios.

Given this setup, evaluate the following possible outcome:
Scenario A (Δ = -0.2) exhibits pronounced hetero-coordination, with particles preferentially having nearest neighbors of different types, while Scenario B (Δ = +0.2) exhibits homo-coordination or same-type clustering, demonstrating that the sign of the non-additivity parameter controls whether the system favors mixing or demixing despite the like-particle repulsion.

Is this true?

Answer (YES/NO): YES